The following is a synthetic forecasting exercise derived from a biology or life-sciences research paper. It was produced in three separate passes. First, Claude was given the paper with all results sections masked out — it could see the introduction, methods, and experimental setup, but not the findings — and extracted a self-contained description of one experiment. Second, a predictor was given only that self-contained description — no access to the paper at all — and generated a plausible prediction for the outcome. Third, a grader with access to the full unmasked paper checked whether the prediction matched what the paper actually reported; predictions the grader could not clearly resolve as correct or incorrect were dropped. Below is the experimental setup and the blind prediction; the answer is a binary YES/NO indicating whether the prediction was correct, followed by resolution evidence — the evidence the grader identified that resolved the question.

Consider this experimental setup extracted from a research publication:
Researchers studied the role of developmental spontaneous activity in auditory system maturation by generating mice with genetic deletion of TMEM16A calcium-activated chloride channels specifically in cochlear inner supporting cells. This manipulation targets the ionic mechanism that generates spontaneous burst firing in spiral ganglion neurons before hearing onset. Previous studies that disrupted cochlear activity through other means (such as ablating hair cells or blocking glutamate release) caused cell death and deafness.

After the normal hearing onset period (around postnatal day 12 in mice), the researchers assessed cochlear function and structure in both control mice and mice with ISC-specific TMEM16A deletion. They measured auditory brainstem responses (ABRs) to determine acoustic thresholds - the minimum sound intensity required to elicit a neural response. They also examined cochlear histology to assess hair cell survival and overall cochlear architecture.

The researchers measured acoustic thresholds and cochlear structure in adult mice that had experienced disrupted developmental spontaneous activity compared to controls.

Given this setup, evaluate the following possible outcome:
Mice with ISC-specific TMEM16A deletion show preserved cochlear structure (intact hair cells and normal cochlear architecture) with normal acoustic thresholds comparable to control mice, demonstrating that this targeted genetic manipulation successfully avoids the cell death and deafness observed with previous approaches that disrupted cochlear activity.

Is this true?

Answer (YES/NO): YES